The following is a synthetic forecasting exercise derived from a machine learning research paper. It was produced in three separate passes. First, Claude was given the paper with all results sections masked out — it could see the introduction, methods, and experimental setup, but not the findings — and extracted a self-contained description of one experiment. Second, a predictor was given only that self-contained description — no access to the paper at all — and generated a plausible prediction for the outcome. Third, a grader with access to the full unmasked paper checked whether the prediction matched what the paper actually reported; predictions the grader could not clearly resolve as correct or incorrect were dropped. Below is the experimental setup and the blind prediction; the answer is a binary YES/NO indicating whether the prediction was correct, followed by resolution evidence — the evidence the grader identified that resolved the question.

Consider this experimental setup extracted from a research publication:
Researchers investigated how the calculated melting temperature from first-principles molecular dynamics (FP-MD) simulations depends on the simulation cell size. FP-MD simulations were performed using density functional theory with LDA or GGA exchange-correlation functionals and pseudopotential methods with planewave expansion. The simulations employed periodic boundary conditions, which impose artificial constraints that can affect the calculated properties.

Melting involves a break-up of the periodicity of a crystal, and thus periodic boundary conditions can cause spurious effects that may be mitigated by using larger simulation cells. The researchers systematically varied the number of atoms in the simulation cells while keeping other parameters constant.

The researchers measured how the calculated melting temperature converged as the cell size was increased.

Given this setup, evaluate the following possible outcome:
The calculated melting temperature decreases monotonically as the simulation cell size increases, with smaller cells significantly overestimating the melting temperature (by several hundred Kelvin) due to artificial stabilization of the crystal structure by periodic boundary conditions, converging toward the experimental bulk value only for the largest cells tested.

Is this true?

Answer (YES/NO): NO